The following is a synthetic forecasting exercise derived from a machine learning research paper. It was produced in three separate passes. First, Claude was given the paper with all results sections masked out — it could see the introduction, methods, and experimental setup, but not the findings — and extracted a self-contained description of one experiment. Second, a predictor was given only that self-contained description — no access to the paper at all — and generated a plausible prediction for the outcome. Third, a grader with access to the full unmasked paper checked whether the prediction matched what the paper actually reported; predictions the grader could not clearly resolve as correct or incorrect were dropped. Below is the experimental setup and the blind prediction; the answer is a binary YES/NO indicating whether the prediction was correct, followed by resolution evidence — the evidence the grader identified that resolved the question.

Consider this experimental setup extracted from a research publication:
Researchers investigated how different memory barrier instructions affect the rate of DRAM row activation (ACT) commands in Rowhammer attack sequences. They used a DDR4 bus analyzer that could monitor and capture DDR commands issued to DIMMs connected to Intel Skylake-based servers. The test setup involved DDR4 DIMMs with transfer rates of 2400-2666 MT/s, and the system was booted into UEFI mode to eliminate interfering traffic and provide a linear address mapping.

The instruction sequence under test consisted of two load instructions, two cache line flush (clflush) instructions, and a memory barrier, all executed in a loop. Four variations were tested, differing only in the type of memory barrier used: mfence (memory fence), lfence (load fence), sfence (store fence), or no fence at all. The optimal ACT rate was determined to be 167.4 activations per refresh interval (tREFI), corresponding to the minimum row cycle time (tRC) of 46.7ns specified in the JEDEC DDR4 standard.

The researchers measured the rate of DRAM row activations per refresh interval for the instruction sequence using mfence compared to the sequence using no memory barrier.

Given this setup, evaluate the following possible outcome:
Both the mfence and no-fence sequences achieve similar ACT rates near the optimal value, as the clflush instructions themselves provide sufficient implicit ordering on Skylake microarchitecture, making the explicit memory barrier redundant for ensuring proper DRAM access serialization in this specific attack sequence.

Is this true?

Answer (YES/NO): NO